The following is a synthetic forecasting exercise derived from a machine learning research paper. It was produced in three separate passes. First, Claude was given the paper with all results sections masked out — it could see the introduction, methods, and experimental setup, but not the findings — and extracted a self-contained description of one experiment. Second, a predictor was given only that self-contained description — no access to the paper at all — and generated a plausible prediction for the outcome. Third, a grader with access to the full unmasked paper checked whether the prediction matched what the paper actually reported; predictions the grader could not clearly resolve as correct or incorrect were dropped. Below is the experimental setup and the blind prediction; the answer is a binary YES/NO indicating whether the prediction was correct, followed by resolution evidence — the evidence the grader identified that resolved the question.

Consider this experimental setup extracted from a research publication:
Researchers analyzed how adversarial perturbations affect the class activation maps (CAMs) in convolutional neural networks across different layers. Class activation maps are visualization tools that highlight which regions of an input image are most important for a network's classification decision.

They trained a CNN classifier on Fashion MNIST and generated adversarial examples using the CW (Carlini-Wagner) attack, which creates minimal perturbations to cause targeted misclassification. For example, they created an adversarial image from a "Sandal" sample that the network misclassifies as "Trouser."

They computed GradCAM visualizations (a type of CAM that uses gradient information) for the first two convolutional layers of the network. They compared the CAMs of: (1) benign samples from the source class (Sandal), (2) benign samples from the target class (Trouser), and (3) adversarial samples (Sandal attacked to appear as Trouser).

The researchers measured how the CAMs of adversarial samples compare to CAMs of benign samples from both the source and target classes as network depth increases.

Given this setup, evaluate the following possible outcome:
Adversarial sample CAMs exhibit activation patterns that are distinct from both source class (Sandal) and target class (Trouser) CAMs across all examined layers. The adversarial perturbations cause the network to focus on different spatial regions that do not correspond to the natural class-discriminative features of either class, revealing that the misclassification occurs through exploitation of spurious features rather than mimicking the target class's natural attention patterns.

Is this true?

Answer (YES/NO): NO